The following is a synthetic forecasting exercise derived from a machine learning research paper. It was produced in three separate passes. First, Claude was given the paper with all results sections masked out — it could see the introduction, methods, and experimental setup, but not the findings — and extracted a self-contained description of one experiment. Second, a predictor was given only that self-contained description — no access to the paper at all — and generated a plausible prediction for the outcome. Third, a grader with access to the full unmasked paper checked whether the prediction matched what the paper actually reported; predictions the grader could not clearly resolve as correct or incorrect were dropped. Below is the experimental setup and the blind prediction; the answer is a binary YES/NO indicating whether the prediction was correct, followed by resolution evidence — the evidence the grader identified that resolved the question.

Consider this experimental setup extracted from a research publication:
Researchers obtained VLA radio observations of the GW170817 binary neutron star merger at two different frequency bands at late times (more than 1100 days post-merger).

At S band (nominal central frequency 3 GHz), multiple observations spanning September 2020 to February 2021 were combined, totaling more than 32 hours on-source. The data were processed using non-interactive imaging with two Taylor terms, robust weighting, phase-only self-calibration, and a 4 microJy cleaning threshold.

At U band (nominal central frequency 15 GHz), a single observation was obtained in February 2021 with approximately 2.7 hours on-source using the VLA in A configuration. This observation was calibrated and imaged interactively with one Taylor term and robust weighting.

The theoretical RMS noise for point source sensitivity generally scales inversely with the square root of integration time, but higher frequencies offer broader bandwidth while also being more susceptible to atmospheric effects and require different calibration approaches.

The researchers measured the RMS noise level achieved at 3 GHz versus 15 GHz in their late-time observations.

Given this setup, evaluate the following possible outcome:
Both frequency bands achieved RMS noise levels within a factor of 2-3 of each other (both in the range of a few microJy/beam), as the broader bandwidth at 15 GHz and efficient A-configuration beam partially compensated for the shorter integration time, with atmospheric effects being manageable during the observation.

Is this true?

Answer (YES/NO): YES